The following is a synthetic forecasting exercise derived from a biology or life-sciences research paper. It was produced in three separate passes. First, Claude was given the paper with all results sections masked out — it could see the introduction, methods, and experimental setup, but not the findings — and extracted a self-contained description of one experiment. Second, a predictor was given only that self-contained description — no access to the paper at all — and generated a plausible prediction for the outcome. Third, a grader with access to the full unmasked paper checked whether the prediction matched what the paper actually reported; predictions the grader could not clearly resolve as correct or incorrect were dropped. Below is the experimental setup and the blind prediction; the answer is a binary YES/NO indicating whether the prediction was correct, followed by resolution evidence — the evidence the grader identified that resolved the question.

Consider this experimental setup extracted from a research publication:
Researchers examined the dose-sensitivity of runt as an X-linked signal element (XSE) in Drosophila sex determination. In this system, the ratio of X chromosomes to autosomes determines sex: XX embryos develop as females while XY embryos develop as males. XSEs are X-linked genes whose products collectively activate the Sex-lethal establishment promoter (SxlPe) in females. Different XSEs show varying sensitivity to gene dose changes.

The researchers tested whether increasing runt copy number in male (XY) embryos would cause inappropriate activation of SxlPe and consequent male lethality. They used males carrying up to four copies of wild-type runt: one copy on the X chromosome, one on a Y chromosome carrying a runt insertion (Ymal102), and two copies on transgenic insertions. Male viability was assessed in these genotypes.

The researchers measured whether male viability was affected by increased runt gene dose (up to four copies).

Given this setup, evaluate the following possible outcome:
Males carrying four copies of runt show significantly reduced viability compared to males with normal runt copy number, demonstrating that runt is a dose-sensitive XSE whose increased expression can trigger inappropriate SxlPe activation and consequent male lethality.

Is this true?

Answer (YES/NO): NO